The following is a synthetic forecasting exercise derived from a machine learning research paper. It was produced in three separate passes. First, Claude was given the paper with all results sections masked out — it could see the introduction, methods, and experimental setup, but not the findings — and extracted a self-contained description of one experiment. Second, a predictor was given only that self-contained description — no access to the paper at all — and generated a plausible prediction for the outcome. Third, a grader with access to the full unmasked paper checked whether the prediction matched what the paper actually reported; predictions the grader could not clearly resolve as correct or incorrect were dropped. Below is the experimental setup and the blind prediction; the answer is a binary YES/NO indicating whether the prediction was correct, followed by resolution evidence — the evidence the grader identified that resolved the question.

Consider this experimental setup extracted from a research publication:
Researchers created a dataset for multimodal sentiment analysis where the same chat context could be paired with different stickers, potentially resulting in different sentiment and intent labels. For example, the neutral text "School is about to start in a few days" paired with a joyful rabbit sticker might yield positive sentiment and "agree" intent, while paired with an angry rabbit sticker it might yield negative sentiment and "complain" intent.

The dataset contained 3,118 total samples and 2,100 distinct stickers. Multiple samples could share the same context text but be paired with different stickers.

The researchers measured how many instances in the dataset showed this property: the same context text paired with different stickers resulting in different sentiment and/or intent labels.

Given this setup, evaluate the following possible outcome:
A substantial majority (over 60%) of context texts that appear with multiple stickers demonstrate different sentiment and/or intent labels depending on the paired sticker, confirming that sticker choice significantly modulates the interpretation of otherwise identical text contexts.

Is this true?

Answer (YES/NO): NO